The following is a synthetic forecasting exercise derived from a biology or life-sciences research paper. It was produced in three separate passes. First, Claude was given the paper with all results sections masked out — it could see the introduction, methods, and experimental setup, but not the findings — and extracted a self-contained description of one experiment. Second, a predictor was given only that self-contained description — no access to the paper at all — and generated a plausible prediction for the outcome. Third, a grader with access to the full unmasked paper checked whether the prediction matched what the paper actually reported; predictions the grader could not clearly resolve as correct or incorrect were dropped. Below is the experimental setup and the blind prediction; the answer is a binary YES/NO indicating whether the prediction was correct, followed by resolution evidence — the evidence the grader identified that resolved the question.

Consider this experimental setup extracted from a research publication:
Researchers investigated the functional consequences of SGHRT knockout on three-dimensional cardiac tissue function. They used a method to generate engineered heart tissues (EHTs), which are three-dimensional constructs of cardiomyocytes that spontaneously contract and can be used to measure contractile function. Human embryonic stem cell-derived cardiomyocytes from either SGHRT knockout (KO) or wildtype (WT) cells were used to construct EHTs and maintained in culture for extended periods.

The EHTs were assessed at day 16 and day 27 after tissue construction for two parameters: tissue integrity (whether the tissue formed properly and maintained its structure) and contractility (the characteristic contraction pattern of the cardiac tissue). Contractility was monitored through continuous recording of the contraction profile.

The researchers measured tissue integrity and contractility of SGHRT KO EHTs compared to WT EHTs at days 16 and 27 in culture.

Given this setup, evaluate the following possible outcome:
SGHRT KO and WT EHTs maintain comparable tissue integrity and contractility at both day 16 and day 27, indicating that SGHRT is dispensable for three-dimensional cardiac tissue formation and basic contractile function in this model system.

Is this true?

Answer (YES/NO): NO